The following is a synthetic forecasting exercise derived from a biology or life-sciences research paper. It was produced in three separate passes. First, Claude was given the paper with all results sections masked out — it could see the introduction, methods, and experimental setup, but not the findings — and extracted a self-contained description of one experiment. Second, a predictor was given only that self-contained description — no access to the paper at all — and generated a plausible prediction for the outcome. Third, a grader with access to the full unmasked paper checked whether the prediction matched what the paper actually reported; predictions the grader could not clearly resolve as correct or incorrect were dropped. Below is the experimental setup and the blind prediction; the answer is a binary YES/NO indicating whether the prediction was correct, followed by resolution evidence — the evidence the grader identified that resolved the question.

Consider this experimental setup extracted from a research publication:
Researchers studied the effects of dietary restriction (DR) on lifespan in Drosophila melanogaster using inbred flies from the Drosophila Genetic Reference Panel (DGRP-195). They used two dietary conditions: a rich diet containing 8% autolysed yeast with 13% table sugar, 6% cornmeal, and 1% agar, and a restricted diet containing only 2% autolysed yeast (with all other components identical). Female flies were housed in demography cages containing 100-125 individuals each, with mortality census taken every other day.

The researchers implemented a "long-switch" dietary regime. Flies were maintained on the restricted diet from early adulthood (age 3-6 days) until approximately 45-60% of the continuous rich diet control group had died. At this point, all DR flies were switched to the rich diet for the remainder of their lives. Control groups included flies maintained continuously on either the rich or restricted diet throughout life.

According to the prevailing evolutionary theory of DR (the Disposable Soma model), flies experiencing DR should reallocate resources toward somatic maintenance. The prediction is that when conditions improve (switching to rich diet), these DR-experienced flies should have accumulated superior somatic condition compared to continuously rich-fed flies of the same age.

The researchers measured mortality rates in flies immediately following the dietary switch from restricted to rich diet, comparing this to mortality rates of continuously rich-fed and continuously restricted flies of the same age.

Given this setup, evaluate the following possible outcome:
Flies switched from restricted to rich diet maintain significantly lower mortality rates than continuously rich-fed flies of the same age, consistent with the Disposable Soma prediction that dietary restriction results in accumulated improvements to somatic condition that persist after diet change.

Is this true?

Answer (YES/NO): NO